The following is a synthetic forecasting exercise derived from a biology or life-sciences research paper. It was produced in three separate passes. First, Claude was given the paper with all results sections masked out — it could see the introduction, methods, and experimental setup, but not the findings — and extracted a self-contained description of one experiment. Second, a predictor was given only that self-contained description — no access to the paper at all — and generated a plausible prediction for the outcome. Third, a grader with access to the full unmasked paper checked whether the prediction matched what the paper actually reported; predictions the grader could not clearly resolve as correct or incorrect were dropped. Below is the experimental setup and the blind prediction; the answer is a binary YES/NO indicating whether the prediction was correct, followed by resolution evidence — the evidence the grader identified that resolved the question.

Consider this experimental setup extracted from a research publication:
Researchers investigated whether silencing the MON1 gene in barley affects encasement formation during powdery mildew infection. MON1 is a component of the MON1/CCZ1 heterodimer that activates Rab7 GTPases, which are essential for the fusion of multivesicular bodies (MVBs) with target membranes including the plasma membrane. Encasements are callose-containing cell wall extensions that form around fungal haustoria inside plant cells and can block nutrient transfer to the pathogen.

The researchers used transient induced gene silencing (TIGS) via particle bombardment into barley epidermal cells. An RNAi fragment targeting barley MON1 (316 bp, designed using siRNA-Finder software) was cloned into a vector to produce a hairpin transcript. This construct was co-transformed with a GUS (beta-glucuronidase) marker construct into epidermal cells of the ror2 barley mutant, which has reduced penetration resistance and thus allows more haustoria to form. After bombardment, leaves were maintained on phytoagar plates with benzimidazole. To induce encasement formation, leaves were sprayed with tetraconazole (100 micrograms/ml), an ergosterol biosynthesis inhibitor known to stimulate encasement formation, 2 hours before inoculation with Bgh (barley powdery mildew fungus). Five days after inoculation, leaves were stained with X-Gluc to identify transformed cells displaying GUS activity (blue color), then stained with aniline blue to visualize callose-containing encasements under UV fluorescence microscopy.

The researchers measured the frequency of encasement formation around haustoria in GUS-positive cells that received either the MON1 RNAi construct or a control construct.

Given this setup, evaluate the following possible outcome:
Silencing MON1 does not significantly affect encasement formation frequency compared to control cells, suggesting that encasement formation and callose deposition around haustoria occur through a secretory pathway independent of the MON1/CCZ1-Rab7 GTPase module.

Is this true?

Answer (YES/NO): NO